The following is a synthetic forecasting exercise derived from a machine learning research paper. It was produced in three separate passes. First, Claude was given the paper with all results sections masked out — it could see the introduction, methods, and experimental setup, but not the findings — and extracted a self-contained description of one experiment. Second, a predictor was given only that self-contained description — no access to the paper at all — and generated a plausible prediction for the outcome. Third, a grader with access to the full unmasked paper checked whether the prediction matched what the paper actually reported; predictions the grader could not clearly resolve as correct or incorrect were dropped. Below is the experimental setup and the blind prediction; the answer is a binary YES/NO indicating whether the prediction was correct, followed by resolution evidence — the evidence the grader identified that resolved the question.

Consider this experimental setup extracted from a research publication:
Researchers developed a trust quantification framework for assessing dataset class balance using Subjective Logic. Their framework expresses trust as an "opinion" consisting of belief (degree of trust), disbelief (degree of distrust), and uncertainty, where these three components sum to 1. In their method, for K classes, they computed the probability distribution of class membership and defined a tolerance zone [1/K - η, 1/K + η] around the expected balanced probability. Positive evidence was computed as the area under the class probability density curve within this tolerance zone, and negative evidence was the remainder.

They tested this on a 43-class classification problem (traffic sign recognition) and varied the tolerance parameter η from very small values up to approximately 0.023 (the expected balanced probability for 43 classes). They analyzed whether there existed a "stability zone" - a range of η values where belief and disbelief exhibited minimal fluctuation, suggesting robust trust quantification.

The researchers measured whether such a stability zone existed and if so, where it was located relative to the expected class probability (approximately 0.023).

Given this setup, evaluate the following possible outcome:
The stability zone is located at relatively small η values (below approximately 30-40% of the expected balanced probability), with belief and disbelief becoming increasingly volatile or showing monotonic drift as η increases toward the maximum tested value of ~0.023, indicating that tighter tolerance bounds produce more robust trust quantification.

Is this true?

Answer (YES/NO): NO